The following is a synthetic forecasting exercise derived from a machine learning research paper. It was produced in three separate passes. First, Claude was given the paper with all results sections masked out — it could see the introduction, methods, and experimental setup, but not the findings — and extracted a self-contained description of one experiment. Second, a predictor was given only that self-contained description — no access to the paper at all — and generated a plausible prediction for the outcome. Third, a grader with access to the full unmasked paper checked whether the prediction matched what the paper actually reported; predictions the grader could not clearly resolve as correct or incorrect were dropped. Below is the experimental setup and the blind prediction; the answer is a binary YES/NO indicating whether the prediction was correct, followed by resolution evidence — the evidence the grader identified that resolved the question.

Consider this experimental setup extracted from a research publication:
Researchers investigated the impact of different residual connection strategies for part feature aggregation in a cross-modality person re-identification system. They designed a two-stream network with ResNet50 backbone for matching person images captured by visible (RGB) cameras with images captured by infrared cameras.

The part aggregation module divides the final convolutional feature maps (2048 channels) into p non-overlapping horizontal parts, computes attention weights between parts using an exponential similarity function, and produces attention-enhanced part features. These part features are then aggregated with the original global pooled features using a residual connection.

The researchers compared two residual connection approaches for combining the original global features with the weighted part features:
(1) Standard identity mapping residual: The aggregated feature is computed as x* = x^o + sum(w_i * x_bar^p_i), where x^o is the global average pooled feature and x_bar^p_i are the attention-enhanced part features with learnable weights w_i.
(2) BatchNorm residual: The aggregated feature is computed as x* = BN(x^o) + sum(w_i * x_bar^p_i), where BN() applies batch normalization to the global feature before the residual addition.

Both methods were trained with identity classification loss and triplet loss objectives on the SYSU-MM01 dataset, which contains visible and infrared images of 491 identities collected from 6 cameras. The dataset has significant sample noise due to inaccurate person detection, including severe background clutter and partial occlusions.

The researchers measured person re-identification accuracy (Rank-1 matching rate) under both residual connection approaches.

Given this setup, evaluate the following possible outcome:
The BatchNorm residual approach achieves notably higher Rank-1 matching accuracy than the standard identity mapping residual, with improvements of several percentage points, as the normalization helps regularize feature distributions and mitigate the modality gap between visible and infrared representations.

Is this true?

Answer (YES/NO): YES